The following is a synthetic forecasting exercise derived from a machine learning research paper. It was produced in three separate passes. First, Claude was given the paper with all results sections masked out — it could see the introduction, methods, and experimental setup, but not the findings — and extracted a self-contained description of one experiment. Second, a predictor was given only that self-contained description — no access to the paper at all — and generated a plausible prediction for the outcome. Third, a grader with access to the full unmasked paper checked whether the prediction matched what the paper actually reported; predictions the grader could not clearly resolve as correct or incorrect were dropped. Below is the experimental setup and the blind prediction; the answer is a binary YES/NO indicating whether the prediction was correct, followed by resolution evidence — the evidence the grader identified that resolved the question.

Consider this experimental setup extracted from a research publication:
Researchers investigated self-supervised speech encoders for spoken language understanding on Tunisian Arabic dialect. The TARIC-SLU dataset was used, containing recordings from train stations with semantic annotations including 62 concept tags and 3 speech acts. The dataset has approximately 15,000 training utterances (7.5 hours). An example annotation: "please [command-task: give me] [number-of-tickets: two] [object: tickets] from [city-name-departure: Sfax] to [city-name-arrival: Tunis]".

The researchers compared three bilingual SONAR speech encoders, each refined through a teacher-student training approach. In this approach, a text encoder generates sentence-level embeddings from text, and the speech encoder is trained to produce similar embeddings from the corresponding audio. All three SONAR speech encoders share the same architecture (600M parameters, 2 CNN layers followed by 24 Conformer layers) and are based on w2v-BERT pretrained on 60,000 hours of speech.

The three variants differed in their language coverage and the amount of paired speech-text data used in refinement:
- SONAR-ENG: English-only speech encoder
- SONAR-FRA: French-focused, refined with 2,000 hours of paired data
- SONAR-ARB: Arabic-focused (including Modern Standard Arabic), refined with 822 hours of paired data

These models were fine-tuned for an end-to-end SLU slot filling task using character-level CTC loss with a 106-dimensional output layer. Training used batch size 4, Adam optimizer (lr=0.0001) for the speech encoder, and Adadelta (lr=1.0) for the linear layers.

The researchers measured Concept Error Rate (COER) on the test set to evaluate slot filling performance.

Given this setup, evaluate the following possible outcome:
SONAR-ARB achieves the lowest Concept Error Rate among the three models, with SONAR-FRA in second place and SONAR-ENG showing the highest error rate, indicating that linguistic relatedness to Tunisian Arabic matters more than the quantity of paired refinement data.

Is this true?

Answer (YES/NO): NO